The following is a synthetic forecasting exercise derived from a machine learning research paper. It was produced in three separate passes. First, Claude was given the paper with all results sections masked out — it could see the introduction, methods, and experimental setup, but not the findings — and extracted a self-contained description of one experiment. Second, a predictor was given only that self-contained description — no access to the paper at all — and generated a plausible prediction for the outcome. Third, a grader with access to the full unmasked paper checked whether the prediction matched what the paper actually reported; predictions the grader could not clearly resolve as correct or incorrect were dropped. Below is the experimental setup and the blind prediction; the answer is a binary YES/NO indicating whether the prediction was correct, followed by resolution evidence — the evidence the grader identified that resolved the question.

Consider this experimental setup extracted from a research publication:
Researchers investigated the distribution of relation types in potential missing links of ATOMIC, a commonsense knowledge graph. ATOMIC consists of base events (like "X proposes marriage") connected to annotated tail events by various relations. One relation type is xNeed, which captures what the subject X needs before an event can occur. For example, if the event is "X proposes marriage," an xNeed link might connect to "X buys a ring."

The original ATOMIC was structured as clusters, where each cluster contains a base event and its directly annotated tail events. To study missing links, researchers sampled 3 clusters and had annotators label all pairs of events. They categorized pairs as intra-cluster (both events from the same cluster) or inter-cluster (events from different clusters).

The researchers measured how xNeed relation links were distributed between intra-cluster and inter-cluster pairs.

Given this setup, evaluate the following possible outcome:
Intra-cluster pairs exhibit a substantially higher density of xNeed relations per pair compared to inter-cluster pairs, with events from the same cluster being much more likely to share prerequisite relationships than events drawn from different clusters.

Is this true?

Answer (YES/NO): YES